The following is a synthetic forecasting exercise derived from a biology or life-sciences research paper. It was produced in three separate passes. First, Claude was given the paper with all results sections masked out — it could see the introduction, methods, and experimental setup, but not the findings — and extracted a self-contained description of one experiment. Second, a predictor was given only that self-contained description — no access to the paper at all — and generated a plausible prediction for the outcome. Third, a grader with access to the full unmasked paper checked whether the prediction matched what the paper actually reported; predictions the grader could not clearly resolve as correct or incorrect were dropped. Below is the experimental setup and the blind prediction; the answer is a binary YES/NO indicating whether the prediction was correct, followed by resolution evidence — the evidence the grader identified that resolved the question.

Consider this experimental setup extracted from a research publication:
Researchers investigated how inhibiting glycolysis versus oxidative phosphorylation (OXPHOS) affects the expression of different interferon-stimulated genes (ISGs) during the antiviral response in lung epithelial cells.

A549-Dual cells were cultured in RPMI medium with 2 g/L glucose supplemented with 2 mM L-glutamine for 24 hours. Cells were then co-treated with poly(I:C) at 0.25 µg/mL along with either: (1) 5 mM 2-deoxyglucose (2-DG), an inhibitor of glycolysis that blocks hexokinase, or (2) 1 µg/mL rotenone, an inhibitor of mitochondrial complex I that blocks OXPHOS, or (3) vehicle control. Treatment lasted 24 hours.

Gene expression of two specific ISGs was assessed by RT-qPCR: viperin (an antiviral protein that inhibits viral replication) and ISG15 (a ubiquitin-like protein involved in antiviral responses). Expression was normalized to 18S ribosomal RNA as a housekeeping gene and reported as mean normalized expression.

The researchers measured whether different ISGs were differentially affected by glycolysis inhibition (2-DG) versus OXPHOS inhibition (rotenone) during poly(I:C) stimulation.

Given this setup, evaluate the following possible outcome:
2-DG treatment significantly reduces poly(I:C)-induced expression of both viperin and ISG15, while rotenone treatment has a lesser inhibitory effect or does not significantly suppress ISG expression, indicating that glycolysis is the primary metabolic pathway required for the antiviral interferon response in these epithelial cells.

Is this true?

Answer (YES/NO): NO